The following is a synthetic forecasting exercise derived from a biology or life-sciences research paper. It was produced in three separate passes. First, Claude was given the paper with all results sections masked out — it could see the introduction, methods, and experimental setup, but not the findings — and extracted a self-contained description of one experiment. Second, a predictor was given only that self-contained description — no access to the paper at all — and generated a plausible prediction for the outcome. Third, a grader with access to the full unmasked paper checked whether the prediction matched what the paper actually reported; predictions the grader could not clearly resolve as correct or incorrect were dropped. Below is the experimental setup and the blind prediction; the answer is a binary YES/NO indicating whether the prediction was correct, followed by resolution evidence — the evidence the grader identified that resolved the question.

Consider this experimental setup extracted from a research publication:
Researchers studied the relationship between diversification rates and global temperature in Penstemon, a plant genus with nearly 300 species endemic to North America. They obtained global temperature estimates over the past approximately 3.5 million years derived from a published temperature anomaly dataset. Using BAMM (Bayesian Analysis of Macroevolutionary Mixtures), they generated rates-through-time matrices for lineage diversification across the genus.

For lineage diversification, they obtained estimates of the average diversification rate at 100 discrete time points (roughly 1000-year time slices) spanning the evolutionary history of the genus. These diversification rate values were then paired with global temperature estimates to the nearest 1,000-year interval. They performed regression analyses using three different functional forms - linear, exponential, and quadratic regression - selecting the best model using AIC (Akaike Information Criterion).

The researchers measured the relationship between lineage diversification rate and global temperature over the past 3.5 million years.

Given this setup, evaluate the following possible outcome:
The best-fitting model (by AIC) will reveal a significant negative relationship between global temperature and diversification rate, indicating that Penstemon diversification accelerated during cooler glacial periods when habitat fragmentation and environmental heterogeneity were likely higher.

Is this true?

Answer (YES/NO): NO